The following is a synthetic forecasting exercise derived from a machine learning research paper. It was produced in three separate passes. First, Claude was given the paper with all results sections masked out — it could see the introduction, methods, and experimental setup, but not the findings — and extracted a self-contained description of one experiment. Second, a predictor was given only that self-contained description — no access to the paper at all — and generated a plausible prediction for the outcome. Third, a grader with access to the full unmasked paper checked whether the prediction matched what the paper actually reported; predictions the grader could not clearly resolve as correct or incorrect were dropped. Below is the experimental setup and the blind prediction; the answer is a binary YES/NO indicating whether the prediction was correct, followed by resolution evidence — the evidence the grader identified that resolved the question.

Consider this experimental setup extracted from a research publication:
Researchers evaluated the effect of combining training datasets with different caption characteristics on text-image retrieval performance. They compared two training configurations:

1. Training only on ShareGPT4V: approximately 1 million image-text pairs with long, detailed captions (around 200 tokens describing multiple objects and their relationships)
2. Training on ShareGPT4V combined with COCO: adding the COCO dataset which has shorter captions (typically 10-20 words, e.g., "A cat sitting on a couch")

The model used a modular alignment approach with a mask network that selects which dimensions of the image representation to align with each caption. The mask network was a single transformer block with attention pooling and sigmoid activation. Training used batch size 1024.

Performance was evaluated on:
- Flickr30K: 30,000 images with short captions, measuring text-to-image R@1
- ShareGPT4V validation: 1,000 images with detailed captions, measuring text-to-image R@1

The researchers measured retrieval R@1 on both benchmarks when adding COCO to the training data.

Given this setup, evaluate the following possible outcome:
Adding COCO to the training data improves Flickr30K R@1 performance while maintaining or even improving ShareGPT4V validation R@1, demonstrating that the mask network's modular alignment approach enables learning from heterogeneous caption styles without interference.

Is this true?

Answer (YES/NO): NO